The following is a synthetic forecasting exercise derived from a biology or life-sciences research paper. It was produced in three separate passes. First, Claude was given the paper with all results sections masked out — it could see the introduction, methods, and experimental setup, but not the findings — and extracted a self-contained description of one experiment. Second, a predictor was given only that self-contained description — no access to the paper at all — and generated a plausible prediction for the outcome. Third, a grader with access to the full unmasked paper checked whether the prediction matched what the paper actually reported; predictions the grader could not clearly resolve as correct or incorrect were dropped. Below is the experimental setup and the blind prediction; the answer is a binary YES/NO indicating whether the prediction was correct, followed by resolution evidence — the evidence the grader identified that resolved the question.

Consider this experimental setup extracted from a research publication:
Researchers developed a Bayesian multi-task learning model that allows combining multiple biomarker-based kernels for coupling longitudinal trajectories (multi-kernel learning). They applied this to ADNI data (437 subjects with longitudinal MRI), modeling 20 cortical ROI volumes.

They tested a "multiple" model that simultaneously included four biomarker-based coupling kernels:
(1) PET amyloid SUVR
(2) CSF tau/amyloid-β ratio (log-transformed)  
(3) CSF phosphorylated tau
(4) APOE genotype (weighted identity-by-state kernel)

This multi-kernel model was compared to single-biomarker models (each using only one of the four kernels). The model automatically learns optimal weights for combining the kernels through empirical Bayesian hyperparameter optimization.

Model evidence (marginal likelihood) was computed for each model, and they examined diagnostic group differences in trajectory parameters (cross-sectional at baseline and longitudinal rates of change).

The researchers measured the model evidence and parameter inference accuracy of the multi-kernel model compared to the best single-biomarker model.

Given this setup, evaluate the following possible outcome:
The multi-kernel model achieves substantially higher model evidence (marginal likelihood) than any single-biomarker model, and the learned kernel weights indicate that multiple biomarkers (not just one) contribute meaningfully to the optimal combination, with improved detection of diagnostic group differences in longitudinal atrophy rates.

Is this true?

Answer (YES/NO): NO